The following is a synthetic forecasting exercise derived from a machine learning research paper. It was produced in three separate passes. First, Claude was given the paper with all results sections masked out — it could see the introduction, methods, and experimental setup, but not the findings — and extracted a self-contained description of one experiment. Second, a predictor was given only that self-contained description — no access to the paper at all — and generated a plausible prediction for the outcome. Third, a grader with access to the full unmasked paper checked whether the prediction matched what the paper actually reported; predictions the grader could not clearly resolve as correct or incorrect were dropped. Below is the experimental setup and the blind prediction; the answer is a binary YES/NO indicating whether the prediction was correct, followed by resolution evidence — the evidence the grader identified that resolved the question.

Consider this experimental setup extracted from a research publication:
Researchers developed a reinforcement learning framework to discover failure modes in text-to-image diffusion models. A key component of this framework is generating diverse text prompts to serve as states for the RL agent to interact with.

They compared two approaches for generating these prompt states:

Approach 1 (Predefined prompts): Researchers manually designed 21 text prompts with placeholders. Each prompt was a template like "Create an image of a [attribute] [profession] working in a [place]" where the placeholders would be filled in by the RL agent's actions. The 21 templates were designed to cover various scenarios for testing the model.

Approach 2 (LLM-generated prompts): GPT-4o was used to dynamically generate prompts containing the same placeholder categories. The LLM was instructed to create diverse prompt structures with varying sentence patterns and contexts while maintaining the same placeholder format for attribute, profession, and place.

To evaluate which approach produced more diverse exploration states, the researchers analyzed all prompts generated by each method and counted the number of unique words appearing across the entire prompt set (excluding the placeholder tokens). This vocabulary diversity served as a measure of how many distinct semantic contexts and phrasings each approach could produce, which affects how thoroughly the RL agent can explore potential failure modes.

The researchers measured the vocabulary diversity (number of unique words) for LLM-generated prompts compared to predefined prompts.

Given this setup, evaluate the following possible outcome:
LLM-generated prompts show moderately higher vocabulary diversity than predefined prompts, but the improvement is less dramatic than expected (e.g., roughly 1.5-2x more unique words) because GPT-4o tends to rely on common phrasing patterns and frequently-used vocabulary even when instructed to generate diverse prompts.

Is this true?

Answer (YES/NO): NO